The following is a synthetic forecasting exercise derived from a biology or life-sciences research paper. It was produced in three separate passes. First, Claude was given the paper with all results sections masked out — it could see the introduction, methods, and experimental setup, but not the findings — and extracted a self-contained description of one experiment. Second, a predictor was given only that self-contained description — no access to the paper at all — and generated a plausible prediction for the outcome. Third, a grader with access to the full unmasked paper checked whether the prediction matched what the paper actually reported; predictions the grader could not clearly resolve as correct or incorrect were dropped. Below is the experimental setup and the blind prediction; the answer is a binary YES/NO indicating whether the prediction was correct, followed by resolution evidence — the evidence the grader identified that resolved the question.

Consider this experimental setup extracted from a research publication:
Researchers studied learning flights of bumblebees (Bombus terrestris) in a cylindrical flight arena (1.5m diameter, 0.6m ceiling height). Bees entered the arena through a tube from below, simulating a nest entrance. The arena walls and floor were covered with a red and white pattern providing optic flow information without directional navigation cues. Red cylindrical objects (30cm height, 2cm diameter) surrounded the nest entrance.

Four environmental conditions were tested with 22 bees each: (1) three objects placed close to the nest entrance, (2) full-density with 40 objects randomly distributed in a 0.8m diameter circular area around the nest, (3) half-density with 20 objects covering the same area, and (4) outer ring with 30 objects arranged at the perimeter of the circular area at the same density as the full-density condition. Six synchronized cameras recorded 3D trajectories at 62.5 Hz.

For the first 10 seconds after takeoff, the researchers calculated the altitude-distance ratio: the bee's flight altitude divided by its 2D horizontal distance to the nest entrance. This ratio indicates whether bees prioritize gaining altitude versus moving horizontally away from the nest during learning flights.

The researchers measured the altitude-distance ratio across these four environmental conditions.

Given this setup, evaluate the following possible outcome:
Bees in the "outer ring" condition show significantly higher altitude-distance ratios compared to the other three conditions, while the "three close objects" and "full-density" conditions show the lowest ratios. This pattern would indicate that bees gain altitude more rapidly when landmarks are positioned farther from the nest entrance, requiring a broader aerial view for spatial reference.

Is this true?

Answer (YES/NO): NO